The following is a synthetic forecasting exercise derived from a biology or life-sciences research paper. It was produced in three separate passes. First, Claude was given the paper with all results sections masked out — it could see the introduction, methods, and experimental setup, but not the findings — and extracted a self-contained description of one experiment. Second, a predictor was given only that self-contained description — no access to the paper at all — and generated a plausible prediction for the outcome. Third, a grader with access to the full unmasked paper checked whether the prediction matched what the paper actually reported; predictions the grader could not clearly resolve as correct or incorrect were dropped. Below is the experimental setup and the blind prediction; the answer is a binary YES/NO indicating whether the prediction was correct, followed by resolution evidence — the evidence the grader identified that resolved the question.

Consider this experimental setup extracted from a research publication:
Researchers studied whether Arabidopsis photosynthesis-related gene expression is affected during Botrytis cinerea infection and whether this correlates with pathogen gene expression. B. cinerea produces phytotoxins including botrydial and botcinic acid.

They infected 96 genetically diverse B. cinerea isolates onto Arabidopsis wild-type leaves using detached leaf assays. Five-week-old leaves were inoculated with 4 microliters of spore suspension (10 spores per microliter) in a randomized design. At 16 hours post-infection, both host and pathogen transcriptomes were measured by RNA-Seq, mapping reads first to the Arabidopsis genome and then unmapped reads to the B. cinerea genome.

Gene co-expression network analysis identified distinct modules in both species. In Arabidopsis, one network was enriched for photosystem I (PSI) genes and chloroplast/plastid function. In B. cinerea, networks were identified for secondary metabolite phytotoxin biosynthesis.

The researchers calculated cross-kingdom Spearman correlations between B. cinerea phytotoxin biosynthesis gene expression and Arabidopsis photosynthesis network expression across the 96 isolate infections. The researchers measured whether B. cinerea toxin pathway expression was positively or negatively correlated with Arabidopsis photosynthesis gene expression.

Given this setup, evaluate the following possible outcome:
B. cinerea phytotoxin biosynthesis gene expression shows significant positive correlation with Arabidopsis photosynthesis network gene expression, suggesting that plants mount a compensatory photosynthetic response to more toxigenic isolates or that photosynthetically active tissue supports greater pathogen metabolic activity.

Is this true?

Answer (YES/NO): NO